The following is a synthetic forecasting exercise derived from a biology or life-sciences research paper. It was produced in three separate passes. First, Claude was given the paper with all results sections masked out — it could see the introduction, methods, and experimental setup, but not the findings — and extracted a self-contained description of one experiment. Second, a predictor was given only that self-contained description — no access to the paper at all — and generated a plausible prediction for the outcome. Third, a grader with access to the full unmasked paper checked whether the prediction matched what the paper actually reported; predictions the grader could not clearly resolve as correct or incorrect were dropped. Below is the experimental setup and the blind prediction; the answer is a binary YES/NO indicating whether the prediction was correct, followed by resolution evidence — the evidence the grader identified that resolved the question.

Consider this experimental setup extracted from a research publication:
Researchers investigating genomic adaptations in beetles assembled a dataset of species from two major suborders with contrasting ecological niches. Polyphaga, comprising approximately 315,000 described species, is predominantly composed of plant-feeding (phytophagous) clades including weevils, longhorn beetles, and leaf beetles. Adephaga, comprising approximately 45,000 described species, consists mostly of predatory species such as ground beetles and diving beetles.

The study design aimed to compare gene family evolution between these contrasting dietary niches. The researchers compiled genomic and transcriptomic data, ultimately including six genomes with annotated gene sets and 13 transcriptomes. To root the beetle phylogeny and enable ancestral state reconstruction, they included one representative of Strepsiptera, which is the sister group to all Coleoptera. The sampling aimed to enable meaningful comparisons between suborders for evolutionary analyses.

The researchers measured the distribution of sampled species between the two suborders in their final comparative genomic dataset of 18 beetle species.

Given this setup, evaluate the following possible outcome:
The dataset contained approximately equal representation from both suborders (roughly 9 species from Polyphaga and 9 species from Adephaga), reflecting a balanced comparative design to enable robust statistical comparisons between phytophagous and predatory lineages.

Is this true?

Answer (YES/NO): YES